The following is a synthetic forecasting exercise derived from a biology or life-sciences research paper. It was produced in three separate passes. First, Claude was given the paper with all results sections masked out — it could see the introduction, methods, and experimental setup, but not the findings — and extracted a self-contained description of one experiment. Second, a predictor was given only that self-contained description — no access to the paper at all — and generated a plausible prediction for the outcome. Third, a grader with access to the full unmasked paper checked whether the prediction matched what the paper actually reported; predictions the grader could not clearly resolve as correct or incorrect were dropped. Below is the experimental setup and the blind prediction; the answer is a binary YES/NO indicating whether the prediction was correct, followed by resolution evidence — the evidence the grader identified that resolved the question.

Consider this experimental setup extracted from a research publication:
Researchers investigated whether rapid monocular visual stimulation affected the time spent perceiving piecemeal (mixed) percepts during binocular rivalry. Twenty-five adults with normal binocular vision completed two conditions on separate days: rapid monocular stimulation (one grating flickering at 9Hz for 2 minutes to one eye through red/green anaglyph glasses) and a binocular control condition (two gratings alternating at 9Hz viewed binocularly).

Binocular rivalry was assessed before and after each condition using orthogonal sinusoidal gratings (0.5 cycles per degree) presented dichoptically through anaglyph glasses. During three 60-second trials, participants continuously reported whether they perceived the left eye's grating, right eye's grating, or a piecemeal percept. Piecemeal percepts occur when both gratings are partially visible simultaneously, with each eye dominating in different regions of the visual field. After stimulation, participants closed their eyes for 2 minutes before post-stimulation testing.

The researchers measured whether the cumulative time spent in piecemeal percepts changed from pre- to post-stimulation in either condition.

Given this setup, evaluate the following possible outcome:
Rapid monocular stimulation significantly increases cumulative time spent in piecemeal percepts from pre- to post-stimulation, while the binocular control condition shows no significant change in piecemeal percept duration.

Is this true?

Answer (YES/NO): NO